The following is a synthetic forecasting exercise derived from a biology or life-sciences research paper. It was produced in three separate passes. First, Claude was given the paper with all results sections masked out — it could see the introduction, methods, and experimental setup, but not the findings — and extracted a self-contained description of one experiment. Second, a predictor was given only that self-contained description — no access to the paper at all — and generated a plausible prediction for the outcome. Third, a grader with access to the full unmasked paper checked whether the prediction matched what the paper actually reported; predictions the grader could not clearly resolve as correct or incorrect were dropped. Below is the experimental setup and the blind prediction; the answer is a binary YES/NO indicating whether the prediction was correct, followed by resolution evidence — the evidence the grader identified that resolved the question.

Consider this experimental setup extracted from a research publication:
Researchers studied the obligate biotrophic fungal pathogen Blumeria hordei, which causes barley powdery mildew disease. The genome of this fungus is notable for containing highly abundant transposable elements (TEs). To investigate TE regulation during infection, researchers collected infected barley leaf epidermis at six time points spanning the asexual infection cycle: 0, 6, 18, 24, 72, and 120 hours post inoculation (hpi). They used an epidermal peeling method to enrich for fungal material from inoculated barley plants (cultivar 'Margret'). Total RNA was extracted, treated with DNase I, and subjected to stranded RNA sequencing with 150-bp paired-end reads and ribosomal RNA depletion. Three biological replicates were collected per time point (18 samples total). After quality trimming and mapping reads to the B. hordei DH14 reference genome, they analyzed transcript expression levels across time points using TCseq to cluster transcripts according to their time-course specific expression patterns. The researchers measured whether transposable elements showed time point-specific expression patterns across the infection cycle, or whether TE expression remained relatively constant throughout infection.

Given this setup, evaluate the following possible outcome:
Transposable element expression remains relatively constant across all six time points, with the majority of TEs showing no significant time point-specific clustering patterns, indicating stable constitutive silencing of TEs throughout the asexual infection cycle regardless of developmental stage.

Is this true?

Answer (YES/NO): NO